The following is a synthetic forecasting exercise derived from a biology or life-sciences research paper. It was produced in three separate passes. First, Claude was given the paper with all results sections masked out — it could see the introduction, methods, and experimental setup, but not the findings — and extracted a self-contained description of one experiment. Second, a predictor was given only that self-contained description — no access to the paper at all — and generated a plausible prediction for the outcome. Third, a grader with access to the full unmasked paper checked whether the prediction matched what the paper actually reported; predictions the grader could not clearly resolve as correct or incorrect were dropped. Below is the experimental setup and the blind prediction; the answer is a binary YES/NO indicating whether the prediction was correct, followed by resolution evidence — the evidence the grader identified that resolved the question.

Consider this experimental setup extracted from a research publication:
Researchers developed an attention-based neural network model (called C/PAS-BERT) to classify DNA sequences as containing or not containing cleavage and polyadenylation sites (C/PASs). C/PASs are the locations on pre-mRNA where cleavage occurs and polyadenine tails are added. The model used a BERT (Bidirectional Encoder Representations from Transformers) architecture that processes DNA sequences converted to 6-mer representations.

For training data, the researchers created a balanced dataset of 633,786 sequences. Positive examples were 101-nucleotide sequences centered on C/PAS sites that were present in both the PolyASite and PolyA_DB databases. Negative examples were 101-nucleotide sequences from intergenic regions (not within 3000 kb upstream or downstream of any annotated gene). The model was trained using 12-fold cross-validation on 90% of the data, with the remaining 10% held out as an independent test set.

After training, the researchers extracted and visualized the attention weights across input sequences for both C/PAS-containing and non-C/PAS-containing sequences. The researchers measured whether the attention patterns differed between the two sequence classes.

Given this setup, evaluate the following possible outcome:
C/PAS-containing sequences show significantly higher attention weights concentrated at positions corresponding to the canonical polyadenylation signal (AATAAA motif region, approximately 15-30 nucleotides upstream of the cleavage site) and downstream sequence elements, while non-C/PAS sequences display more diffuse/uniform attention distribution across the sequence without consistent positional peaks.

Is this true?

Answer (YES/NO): NO